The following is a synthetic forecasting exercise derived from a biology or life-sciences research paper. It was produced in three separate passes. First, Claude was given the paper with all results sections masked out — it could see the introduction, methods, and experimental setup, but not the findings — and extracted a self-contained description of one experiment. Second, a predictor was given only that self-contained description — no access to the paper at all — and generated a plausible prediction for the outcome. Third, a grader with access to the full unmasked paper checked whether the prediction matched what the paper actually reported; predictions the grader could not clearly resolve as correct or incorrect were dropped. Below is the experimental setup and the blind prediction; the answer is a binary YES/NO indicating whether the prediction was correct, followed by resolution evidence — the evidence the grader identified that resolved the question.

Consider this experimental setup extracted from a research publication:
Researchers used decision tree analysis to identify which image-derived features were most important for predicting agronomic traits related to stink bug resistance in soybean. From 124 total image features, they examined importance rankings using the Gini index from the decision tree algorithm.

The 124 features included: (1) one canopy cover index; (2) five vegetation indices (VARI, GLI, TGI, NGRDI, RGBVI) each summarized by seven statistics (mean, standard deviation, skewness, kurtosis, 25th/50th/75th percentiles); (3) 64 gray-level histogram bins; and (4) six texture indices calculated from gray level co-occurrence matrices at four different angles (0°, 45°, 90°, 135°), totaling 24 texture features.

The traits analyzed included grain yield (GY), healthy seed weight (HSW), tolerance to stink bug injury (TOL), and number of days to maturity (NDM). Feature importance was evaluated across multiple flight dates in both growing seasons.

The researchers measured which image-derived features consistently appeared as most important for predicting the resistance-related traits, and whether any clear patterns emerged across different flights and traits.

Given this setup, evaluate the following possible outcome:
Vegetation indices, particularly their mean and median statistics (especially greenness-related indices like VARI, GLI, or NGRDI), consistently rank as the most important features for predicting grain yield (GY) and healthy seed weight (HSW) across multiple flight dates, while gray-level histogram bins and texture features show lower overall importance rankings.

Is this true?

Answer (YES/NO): NO